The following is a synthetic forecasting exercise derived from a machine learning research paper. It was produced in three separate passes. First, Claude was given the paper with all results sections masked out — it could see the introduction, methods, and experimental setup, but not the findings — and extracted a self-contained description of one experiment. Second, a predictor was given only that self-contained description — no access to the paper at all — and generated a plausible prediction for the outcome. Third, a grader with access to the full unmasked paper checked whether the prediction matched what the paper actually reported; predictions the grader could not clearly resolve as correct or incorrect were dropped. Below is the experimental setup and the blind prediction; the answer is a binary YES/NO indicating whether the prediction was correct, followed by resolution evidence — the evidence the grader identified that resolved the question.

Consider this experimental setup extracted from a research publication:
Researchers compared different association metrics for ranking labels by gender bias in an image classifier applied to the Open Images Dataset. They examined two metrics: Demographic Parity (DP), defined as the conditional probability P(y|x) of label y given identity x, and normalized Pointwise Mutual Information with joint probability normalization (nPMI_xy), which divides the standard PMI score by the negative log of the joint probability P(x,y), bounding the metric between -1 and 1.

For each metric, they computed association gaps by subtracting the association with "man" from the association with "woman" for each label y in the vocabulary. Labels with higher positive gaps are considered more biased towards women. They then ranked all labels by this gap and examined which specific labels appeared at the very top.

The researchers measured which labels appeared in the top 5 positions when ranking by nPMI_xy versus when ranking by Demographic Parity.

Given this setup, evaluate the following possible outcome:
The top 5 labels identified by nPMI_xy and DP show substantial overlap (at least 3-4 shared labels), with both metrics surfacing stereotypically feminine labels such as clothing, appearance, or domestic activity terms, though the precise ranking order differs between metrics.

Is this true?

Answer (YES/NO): NO